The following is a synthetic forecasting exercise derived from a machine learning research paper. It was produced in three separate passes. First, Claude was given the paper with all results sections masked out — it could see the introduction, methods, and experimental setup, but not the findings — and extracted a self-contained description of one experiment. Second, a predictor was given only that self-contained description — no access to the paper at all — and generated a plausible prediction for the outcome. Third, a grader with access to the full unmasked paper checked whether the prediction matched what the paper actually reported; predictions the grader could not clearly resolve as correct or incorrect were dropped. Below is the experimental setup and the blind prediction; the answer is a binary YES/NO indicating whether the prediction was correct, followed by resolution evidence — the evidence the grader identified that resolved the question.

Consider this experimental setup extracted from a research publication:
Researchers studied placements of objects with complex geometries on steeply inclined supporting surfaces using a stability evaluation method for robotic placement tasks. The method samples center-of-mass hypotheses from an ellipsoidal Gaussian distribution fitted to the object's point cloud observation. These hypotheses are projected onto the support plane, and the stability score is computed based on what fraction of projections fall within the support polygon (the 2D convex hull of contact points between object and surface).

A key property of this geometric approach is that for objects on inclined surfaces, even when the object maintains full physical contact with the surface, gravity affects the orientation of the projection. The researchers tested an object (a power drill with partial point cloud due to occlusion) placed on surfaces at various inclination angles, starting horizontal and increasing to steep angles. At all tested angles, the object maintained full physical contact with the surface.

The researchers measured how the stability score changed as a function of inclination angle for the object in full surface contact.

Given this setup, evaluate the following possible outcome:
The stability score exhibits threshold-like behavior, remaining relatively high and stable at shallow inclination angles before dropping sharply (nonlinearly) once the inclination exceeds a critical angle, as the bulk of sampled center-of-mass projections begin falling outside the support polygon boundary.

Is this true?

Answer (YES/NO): NO